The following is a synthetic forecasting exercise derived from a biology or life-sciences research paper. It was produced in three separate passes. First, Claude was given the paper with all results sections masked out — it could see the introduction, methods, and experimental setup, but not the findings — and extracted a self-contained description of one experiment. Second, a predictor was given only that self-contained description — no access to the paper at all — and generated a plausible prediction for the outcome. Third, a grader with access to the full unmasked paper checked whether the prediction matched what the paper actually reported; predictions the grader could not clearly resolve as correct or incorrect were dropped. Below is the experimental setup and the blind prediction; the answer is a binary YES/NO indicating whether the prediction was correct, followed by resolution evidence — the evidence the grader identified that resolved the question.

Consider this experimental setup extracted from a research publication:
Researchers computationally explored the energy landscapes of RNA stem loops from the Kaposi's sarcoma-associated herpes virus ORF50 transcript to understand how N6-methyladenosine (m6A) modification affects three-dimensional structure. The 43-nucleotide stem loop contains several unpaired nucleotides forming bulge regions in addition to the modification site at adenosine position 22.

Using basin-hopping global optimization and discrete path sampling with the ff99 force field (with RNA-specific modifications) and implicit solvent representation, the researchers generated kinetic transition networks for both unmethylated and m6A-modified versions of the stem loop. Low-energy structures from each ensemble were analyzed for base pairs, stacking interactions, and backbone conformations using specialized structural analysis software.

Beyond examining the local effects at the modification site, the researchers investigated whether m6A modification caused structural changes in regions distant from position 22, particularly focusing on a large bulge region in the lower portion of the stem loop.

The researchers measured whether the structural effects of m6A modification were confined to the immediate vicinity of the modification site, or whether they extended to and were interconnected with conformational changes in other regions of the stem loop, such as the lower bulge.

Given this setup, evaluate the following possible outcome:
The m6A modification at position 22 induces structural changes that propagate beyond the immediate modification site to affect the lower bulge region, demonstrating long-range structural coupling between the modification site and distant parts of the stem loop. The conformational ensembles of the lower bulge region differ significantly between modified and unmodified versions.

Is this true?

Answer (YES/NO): YES